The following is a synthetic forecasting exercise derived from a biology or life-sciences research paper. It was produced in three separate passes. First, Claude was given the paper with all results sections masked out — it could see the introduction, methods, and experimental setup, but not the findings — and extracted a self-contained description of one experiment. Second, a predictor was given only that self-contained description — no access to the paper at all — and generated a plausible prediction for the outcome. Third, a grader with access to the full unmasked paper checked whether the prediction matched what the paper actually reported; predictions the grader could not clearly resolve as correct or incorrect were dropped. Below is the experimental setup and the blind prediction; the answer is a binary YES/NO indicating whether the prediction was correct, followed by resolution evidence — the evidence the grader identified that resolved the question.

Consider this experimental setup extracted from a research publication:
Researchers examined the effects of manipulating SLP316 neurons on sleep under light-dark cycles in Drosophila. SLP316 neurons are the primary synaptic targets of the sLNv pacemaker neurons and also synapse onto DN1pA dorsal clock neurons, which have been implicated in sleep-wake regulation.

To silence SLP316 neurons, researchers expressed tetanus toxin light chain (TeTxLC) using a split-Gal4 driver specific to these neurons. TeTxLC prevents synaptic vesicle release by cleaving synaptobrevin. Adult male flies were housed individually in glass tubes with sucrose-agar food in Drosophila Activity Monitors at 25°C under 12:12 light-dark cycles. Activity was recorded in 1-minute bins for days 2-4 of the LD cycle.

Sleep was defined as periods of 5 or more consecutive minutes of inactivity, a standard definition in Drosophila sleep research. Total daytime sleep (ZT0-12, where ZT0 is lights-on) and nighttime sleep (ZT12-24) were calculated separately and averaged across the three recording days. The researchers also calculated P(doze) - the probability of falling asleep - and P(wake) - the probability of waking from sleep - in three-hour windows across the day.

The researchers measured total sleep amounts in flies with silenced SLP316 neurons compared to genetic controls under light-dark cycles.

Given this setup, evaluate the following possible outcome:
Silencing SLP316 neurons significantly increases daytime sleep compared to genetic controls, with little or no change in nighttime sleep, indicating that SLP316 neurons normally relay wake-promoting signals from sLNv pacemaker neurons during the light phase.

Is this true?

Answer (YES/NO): YES